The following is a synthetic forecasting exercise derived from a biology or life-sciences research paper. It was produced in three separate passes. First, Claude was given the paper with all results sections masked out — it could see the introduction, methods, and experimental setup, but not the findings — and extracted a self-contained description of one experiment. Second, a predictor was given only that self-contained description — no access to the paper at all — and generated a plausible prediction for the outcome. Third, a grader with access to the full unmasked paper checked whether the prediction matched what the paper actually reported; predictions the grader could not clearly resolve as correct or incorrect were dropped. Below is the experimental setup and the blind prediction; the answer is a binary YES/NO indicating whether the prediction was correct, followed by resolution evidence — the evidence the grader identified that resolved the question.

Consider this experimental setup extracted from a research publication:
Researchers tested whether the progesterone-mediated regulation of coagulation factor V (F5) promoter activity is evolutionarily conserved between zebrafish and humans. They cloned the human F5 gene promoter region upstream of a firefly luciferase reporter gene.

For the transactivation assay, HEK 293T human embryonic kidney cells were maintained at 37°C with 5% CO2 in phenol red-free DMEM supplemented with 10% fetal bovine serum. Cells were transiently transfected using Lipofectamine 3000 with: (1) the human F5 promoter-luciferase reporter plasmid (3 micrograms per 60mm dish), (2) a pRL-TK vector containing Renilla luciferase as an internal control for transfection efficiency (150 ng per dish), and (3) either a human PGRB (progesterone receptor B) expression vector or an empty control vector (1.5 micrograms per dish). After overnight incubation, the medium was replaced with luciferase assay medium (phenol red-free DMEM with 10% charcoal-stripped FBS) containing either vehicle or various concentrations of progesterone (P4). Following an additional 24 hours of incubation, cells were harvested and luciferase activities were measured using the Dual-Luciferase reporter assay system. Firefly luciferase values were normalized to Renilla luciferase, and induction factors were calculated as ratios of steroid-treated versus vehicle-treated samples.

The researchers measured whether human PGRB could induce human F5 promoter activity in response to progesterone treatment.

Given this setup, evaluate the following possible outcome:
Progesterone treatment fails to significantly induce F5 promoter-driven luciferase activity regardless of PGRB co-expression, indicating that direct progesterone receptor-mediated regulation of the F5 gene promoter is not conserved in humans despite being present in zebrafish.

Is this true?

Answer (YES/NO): NO